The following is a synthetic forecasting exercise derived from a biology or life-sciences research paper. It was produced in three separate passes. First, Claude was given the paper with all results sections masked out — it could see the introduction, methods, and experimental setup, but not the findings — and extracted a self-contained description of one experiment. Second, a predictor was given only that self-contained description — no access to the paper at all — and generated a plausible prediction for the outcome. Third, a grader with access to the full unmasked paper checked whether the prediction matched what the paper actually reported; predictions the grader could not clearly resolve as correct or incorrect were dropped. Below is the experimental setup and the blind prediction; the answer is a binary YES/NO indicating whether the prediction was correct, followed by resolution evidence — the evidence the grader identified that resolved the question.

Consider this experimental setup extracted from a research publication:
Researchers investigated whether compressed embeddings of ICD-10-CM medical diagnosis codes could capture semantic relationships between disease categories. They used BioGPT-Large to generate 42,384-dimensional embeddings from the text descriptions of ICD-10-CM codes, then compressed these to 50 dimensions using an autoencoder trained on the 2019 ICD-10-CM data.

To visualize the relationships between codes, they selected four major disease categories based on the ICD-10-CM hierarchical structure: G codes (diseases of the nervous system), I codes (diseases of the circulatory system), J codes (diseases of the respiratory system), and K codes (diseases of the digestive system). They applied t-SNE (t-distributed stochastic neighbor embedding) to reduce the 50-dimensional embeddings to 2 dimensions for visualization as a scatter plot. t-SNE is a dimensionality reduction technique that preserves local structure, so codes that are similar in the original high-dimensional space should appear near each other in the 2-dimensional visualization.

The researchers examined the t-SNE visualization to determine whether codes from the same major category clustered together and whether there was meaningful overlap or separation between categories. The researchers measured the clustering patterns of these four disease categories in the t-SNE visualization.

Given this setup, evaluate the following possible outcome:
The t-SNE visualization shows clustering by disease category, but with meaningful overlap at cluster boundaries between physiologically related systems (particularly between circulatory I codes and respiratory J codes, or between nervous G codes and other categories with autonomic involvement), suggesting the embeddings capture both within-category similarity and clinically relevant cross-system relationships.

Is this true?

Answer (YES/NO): NO